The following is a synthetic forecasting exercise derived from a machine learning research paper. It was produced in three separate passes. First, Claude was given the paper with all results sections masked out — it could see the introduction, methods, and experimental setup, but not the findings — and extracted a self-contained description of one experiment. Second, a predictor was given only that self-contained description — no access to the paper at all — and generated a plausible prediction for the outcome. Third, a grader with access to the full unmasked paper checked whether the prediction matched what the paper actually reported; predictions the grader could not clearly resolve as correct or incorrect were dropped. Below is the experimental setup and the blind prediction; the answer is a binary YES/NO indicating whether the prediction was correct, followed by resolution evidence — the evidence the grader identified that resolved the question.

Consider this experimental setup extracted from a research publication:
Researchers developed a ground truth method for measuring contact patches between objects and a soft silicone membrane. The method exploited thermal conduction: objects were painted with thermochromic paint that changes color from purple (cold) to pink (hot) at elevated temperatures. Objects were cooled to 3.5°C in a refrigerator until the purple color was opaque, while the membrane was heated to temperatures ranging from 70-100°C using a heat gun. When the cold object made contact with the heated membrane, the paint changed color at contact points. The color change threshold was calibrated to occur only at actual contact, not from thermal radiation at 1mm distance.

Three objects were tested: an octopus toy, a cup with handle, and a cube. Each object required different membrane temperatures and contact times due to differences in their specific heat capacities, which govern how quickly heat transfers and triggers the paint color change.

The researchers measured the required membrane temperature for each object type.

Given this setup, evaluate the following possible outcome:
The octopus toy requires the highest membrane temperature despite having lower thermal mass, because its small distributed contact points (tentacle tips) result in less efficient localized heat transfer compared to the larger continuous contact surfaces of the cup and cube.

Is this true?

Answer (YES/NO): NO